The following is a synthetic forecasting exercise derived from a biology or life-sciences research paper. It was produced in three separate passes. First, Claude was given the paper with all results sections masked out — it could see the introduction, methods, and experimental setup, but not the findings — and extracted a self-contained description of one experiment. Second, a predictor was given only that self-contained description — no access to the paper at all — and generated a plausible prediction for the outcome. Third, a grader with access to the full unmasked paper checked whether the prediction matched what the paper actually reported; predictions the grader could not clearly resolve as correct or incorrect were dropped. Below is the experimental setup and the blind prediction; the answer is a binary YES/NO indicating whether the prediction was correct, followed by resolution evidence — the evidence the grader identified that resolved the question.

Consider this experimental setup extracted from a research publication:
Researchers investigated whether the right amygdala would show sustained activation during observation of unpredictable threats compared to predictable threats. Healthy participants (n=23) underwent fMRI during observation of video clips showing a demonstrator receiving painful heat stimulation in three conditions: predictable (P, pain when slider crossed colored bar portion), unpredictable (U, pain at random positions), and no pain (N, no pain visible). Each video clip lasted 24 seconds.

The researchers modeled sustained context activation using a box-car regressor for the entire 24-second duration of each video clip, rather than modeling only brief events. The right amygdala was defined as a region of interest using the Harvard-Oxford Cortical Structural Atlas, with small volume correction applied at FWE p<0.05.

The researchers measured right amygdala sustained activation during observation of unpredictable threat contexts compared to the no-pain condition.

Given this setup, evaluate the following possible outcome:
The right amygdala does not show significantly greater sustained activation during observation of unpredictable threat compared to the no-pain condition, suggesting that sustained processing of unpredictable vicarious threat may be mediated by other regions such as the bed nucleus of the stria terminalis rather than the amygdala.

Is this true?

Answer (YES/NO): YES